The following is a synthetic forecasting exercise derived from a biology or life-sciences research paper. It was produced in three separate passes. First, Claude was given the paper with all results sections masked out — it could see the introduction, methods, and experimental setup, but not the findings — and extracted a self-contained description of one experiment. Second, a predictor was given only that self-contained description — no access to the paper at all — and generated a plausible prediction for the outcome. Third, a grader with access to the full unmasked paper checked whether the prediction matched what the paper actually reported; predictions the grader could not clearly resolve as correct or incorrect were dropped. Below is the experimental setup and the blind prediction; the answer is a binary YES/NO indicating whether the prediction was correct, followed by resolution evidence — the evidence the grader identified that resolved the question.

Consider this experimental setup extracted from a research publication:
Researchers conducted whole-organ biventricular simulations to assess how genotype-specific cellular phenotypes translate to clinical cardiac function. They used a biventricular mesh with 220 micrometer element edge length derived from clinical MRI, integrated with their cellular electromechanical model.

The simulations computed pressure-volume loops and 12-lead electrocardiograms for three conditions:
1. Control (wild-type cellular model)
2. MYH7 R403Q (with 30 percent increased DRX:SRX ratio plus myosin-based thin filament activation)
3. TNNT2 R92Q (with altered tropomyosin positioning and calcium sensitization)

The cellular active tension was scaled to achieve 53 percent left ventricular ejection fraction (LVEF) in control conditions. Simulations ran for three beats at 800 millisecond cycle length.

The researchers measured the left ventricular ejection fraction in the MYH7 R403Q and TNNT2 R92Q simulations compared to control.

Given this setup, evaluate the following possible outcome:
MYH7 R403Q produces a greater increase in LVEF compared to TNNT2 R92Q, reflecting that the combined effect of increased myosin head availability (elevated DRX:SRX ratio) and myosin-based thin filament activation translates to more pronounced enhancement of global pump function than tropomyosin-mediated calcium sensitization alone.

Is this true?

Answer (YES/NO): YES